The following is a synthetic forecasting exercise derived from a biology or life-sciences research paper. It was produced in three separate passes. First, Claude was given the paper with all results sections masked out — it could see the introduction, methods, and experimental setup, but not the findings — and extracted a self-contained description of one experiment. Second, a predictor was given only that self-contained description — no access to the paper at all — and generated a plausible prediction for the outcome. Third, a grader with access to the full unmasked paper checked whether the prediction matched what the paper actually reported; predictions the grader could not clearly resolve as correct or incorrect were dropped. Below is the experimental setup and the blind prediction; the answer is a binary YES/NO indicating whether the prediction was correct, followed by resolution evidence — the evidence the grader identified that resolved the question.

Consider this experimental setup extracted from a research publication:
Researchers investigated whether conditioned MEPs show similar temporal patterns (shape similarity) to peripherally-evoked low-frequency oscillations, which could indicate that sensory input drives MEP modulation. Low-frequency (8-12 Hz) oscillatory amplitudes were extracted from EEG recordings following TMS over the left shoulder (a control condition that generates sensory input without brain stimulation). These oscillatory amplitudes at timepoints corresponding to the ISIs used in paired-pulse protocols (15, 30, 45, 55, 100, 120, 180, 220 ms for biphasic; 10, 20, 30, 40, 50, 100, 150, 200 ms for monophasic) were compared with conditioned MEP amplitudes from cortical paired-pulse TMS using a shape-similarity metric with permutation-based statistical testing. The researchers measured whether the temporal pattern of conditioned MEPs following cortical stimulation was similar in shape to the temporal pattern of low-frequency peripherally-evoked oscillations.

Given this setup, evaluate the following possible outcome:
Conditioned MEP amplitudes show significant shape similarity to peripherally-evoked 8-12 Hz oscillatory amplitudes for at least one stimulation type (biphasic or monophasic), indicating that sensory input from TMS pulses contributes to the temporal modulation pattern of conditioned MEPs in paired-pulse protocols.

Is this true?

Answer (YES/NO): NO